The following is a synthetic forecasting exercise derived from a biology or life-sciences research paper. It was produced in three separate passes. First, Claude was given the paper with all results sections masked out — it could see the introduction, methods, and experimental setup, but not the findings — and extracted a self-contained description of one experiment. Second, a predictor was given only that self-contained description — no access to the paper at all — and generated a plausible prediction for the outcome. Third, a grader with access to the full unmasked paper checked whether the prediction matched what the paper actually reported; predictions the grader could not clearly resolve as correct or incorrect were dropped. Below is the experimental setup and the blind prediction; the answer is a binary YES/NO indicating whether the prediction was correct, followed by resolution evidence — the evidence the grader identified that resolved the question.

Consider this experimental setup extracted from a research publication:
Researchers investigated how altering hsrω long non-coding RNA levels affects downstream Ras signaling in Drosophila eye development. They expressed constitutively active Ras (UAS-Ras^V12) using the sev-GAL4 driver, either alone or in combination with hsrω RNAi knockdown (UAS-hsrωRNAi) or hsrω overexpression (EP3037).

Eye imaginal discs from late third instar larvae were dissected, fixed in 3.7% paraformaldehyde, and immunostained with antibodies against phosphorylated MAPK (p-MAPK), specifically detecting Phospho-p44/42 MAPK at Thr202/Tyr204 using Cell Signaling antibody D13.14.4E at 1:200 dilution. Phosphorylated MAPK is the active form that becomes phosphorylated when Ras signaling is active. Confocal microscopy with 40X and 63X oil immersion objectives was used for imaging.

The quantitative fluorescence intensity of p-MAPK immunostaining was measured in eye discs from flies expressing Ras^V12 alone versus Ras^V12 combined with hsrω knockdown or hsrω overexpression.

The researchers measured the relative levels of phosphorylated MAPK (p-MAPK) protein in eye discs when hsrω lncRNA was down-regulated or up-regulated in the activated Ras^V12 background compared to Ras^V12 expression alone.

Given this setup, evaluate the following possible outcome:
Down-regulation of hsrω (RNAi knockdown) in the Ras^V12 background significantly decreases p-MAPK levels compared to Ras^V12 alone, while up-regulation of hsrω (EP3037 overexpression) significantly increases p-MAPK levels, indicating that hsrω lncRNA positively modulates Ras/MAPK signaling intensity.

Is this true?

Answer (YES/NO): NO